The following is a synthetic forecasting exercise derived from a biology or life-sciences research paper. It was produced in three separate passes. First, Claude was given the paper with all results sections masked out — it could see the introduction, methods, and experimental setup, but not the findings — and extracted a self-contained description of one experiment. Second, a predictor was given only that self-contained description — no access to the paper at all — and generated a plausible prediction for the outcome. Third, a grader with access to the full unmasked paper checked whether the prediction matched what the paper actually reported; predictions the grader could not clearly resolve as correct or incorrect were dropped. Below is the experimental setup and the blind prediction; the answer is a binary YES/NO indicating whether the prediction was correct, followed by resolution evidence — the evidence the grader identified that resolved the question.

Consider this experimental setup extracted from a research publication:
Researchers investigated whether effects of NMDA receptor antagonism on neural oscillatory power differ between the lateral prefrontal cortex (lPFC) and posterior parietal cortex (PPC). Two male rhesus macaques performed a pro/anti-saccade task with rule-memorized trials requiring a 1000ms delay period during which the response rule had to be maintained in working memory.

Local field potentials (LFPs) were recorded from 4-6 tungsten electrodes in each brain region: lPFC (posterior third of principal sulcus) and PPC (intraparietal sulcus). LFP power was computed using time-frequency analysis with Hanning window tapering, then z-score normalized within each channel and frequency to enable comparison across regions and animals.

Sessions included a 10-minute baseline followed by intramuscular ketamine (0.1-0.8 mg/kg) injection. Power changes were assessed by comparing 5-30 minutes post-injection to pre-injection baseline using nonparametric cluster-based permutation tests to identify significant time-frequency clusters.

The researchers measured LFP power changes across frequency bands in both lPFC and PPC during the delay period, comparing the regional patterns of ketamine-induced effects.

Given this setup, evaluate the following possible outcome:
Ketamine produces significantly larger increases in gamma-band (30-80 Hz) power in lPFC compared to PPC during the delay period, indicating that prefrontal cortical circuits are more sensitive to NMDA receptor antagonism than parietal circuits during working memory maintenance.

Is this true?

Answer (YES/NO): NO